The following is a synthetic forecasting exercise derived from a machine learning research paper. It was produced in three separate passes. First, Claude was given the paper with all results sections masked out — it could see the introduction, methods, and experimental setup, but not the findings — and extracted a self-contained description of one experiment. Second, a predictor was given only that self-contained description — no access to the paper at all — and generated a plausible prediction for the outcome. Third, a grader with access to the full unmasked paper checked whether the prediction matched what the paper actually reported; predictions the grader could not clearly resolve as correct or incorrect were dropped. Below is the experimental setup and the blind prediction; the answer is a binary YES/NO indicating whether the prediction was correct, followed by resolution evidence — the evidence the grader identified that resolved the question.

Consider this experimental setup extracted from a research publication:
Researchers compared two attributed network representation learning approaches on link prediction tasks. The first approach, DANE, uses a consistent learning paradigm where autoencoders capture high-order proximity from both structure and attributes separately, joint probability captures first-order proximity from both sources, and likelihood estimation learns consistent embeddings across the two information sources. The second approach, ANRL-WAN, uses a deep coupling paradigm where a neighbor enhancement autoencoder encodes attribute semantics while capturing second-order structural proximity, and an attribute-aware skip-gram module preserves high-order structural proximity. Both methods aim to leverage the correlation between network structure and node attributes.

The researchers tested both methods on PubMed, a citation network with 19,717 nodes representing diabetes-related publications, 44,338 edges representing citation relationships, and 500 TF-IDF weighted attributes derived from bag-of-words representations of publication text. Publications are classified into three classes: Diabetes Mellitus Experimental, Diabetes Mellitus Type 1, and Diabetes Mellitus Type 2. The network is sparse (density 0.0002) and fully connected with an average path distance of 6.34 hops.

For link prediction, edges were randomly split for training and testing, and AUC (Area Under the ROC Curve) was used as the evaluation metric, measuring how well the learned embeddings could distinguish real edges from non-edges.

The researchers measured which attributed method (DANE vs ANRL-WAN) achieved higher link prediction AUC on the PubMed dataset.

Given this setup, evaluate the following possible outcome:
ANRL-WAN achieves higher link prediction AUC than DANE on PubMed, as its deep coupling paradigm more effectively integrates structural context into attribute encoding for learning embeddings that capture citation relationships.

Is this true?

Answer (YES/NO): NO